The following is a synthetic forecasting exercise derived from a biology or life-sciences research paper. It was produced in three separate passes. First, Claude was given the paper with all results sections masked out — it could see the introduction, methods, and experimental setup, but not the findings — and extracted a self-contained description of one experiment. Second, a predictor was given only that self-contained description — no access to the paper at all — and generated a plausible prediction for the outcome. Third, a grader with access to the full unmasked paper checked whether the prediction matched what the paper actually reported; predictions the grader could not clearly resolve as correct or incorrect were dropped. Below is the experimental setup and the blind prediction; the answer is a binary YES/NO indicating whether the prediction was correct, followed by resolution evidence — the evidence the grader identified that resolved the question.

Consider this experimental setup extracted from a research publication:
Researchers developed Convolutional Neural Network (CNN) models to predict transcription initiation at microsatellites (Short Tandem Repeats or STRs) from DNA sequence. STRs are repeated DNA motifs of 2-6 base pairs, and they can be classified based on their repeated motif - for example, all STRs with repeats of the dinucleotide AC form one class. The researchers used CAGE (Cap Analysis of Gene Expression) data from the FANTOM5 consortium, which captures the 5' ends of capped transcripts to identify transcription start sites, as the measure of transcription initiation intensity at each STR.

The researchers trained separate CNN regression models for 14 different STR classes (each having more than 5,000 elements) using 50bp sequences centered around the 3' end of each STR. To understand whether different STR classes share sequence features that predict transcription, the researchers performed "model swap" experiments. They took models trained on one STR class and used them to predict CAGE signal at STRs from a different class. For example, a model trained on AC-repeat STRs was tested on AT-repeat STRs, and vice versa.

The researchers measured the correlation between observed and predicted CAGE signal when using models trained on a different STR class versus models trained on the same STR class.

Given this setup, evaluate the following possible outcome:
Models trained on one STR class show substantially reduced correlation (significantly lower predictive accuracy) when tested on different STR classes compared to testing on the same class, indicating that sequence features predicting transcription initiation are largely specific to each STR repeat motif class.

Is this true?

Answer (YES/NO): YES